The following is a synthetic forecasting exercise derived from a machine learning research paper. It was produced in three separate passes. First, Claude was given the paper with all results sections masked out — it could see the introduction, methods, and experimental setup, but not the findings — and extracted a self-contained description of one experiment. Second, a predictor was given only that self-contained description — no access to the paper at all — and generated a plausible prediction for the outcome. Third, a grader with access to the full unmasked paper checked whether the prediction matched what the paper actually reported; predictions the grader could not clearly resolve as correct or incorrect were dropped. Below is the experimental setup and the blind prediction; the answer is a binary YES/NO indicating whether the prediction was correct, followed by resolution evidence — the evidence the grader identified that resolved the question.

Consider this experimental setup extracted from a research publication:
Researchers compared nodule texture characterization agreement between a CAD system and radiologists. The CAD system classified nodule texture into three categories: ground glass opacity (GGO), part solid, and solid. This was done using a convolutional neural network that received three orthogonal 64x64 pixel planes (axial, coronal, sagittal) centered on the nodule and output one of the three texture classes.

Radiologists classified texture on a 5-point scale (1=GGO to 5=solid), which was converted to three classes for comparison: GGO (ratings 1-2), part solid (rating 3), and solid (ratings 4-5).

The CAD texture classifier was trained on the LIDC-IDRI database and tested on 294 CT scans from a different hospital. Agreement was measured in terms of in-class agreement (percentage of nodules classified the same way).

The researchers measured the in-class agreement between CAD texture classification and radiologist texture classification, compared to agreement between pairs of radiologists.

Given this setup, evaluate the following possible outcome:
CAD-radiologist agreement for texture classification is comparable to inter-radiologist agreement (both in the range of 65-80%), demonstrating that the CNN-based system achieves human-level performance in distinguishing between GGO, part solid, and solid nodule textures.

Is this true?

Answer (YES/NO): NO